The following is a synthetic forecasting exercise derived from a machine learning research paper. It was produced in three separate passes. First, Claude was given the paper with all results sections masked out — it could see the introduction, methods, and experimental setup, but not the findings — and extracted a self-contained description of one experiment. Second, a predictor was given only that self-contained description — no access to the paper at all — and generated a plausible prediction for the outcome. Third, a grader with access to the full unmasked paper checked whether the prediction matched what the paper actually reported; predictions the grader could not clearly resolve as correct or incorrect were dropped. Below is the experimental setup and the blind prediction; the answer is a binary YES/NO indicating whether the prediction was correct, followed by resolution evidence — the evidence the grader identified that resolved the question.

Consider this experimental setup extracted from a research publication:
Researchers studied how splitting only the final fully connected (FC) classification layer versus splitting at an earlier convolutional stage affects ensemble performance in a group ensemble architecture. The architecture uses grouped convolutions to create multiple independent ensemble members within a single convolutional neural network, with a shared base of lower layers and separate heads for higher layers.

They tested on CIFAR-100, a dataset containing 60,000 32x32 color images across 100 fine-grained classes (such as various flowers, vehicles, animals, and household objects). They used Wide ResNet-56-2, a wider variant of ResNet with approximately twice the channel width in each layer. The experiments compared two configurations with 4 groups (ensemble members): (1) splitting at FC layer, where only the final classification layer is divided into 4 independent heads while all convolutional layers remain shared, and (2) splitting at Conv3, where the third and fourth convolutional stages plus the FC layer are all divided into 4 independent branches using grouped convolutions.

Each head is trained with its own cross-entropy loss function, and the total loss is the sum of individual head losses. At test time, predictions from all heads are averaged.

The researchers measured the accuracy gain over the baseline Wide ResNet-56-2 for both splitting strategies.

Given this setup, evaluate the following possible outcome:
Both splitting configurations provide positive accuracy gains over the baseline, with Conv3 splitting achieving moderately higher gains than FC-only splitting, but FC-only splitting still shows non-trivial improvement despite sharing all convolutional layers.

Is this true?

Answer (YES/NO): YES